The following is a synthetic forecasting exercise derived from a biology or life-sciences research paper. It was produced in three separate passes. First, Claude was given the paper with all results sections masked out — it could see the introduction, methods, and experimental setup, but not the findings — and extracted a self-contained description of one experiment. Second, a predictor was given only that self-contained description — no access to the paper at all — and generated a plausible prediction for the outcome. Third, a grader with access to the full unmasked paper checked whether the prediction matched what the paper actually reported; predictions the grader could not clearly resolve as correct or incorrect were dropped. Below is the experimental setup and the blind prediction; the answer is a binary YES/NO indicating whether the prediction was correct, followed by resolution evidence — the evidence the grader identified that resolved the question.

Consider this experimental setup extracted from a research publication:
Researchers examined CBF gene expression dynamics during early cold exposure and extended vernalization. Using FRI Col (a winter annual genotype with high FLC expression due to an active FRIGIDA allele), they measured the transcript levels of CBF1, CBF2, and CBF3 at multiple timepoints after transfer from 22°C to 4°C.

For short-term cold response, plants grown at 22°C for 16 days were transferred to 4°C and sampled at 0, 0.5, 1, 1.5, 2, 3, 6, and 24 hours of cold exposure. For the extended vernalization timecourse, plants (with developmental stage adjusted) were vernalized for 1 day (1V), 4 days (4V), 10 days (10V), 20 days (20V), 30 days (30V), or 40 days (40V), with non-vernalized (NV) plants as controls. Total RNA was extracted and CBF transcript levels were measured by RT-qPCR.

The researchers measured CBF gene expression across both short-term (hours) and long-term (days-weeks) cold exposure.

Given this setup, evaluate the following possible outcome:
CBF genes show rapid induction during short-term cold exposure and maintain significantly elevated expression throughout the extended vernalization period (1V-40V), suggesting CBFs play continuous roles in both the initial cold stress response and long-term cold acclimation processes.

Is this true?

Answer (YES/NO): NO